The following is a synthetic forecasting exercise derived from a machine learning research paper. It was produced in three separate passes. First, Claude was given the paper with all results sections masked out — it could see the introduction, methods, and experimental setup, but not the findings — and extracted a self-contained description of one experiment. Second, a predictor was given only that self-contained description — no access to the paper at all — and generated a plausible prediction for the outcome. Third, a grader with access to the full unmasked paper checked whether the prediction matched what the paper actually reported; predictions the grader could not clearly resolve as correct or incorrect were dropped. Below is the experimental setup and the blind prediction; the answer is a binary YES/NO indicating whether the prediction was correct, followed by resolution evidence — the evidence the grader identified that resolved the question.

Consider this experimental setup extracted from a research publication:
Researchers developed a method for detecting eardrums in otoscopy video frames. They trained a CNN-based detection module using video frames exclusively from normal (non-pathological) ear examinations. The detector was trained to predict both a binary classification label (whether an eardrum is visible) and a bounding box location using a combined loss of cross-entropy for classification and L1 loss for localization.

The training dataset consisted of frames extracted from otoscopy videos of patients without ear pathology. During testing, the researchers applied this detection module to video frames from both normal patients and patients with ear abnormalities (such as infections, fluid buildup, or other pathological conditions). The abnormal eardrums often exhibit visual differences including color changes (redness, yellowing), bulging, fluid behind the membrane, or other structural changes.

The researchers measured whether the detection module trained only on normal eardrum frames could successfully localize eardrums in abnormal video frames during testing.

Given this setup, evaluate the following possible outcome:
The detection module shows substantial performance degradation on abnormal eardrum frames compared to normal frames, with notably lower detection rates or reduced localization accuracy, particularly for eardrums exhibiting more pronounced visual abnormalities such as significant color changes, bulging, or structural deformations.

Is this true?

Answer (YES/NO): NO